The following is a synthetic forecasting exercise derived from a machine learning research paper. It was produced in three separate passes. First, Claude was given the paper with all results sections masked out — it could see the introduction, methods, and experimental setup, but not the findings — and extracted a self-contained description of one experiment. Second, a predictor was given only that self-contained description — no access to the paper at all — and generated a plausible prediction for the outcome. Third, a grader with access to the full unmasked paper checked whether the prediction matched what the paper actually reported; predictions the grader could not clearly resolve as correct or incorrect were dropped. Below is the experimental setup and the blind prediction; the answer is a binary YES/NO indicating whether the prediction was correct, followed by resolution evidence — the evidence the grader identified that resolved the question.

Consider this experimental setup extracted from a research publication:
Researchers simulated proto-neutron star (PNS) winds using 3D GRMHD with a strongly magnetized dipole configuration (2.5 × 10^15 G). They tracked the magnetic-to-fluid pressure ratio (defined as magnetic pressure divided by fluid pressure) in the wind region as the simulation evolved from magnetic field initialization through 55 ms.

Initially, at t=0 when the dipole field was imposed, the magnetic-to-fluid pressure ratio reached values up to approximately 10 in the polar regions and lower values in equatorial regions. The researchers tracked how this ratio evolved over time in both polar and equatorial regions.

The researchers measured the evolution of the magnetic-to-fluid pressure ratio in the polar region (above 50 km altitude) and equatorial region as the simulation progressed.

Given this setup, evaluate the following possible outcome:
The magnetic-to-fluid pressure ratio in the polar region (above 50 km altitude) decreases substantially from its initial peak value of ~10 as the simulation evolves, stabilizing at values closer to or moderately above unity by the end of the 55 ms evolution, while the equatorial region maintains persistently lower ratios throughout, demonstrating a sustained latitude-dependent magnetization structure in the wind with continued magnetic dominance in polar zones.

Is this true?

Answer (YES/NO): NO